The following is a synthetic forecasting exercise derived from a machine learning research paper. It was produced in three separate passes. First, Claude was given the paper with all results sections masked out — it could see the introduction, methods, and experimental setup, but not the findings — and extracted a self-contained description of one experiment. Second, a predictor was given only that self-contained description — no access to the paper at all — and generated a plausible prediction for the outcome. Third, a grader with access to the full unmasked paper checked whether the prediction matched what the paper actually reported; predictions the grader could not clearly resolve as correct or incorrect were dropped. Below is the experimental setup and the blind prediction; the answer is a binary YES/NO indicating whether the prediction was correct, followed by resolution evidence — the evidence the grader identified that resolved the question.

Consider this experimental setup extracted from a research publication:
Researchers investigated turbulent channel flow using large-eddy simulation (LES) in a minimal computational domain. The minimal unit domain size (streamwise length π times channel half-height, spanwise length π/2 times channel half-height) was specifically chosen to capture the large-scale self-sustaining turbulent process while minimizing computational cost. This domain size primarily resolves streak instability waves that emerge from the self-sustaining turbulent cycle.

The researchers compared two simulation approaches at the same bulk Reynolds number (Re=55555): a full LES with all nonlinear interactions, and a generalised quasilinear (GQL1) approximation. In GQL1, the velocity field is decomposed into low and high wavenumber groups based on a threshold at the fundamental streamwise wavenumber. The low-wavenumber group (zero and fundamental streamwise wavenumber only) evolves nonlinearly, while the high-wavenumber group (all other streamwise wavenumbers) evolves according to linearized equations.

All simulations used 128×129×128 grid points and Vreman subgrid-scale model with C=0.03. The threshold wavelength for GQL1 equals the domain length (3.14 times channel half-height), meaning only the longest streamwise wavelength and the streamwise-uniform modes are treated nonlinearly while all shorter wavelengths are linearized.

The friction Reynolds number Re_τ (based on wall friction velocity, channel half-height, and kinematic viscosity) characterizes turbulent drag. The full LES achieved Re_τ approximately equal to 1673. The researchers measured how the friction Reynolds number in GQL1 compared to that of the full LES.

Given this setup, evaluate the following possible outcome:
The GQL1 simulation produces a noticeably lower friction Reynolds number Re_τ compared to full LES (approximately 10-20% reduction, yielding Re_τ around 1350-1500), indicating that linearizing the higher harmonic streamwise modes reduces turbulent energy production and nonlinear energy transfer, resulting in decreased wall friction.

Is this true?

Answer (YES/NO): NO